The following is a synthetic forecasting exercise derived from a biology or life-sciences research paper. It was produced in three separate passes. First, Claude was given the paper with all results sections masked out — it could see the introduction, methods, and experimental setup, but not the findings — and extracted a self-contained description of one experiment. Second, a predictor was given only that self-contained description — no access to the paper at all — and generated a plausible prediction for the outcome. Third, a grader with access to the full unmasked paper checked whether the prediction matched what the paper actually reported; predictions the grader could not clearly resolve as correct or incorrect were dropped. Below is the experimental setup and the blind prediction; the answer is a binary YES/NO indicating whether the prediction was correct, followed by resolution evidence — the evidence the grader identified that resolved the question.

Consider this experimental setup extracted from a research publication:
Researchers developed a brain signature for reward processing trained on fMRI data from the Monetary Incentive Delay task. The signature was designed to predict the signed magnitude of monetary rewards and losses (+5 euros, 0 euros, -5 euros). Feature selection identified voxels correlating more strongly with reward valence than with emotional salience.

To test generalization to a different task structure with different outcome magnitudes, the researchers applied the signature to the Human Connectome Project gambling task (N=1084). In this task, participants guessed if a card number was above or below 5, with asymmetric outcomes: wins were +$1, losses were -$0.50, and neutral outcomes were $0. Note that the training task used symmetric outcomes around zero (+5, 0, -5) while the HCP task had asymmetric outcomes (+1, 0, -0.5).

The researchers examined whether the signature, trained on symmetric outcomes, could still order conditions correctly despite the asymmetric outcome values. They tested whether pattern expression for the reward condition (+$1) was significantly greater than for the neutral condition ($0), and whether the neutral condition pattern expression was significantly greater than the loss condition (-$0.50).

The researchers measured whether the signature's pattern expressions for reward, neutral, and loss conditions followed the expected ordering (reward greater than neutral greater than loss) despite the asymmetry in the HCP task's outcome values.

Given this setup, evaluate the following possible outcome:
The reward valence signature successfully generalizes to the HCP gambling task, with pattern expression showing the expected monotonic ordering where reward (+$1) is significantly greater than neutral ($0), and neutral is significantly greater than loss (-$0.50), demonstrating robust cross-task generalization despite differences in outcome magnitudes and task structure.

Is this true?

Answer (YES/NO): YES